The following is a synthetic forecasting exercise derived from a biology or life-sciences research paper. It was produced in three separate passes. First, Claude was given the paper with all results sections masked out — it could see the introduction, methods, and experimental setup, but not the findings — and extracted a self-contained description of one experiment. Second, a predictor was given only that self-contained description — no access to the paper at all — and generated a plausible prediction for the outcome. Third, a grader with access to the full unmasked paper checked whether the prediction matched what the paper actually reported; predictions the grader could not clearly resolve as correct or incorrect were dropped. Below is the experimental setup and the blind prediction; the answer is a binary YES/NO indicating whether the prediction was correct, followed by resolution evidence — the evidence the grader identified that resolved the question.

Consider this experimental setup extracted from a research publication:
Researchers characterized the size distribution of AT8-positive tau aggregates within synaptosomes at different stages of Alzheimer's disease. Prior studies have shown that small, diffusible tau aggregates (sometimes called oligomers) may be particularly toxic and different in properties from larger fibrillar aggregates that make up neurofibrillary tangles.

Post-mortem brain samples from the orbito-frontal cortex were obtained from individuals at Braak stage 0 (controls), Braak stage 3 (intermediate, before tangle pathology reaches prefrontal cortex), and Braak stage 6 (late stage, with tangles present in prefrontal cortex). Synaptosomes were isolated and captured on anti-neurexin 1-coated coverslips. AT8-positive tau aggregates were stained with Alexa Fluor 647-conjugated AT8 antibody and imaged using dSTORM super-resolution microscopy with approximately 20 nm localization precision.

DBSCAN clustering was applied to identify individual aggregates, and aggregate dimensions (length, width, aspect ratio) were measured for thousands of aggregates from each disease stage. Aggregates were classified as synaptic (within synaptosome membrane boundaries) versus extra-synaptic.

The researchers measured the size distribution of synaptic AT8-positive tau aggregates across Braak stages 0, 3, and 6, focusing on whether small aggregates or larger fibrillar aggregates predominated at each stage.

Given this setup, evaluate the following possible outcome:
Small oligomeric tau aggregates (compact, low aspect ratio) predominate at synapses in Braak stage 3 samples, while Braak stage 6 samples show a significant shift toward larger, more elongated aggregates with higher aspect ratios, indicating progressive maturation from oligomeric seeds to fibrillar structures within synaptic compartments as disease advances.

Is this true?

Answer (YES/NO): NO